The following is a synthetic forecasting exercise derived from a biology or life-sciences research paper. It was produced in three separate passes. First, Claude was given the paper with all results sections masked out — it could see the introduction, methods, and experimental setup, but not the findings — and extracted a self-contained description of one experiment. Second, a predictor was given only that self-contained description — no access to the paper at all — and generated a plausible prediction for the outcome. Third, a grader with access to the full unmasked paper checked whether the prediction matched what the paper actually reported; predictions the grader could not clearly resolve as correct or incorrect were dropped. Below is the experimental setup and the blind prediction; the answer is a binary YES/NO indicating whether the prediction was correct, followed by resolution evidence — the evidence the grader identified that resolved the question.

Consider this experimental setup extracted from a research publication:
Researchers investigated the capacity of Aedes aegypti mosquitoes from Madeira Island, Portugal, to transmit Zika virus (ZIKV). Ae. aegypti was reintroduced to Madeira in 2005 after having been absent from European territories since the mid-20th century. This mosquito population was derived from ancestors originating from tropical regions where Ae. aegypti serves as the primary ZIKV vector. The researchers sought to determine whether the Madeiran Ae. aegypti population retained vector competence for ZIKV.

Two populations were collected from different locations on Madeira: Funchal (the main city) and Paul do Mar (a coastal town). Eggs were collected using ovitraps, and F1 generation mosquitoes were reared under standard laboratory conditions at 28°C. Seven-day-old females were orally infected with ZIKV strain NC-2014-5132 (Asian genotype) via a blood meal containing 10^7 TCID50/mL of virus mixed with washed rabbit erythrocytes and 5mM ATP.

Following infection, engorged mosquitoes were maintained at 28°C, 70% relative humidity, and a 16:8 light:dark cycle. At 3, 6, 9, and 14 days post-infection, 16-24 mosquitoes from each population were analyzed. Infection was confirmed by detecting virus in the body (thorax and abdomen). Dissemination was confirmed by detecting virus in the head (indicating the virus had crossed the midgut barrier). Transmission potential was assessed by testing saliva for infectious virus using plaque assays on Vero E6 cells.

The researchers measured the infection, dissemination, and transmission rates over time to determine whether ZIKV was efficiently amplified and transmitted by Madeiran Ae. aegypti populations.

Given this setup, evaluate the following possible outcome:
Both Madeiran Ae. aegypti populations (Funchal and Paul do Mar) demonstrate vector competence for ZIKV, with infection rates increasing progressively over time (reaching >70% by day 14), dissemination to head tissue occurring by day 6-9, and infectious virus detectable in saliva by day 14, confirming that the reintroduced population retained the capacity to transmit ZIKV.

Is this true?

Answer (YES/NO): NO